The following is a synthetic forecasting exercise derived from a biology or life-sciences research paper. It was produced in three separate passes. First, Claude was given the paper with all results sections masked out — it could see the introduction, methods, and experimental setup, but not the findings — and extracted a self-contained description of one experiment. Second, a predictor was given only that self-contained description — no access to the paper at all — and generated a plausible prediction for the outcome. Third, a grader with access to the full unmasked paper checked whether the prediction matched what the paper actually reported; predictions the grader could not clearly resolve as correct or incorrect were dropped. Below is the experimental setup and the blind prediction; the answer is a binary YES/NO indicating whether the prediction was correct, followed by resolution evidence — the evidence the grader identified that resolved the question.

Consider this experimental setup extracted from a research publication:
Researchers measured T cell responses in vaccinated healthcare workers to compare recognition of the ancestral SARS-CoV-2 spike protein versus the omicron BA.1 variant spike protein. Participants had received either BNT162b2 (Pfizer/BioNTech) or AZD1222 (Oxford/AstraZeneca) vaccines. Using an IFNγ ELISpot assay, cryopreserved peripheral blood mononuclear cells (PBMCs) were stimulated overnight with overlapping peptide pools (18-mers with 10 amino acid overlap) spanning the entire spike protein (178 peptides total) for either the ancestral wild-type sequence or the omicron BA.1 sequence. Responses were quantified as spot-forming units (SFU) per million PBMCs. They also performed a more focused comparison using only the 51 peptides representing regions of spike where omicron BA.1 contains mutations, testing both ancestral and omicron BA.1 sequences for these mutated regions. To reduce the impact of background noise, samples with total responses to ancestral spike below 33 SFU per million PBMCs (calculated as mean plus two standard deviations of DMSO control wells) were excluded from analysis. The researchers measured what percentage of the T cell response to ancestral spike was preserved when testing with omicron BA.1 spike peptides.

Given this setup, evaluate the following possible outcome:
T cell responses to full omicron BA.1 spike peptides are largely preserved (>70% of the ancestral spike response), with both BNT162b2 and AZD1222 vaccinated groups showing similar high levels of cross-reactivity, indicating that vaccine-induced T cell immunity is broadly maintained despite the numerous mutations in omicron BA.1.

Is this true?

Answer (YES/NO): YES